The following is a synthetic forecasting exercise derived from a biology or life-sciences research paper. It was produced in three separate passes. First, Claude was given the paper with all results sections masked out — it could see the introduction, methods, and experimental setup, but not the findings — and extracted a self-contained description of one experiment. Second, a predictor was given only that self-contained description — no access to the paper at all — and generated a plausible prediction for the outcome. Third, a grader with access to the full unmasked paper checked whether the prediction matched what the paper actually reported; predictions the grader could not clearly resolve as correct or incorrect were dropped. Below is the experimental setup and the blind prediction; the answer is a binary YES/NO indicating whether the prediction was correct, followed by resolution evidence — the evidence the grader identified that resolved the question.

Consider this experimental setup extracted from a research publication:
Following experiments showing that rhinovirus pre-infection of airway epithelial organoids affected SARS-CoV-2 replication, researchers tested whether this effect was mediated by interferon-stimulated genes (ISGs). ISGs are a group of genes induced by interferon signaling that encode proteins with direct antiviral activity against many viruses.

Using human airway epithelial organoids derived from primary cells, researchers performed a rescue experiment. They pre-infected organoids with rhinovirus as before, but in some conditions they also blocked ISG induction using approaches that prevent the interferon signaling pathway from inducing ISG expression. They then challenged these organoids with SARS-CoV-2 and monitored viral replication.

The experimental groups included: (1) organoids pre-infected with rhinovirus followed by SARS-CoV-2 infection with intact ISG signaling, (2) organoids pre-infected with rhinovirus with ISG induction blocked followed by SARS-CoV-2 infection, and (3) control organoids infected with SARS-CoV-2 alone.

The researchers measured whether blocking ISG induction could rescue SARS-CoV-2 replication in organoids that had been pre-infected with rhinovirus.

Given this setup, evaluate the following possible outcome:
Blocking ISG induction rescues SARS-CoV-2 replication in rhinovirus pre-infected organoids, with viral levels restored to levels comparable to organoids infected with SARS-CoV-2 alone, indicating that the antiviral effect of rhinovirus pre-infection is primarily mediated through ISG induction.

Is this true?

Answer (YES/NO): YES